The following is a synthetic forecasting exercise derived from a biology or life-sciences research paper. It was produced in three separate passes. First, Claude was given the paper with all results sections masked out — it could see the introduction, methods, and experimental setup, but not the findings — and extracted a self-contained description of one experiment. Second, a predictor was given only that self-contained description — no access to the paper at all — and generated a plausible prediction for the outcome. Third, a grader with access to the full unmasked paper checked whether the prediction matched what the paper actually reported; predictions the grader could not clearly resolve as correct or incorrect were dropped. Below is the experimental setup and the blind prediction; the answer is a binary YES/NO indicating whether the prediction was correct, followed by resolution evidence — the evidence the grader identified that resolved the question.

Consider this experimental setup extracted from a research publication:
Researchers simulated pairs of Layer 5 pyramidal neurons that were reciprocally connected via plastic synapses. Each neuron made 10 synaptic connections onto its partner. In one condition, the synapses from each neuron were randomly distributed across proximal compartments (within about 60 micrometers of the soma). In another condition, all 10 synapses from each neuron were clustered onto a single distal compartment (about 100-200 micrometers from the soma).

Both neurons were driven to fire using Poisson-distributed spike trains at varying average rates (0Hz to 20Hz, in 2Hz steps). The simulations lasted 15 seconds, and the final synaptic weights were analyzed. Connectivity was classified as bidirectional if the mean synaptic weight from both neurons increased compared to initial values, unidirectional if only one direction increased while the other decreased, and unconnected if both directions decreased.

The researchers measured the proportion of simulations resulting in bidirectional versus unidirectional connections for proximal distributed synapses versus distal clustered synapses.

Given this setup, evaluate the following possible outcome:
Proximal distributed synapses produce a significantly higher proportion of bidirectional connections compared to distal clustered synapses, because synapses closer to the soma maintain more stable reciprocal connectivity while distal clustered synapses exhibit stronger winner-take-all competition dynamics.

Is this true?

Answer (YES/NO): NO